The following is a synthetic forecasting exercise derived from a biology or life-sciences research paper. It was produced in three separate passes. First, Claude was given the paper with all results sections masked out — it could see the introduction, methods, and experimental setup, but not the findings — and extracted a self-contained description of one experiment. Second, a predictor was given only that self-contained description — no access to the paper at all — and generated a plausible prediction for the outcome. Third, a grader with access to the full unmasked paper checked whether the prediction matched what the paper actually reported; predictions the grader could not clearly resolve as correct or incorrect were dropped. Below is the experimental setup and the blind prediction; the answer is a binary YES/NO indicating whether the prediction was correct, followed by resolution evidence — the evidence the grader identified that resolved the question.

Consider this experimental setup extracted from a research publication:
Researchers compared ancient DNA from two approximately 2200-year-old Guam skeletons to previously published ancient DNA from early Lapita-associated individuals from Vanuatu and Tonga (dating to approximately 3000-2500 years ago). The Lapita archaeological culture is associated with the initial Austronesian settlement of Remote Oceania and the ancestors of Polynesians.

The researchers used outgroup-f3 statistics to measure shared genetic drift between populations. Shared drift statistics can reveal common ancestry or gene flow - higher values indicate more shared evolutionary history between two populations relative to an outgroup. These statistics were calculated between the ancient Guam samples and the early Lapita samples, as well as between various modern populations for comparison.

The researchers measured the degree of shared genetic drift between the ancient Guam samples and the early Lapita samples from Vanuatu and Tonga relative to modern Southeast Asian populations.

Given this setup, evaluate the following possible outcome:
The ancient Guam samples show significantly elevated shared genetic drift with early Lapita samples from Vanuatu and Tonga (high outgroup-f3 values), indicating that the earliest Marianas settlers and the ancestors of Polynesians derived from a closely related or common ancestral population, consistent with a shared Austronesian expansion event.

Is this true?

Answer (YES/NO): YES